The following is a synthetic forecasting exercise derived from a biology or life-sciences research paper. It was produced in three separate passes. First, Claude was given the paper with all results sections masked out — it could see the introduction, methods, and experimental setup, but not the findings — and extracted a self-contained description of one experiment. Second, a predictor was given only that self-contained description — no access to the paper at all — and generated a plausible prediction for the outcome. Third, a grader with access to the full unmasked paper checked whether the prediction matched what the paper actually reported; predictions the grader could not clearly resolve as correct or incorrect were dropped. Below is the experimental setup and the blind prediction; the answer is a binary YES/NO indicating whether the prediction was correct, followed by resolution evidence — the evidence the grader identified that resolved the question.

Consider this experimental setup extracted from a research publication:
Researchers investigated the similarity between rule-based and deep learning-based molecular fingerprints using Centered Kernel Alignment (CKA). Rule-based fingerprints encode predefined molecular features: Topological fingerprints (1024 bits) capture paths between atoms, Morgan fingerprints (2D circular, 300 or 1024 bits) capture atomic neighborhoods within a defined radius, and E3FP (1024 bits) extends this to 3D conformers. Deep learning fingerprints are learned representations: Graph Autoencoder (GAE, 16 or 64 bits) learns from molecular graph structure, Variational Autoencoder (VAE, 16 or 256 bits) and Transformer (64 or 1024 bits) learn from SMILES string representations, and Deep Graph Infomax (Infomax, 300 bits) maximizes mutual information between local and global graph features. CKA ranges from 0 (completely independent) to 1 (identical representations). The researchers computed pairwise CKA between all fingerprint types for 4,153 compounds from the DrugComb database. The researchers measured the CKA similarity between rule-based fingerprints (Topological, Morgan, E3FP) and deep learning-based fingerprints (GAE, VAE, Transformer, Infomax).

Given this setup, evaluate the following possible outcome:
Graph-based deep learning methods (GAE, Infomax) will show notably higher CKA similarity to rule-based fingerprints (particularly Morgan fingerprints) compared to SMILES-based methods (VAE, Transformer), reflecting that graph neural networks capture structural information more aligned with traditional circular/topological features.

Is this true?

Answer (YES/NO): NO